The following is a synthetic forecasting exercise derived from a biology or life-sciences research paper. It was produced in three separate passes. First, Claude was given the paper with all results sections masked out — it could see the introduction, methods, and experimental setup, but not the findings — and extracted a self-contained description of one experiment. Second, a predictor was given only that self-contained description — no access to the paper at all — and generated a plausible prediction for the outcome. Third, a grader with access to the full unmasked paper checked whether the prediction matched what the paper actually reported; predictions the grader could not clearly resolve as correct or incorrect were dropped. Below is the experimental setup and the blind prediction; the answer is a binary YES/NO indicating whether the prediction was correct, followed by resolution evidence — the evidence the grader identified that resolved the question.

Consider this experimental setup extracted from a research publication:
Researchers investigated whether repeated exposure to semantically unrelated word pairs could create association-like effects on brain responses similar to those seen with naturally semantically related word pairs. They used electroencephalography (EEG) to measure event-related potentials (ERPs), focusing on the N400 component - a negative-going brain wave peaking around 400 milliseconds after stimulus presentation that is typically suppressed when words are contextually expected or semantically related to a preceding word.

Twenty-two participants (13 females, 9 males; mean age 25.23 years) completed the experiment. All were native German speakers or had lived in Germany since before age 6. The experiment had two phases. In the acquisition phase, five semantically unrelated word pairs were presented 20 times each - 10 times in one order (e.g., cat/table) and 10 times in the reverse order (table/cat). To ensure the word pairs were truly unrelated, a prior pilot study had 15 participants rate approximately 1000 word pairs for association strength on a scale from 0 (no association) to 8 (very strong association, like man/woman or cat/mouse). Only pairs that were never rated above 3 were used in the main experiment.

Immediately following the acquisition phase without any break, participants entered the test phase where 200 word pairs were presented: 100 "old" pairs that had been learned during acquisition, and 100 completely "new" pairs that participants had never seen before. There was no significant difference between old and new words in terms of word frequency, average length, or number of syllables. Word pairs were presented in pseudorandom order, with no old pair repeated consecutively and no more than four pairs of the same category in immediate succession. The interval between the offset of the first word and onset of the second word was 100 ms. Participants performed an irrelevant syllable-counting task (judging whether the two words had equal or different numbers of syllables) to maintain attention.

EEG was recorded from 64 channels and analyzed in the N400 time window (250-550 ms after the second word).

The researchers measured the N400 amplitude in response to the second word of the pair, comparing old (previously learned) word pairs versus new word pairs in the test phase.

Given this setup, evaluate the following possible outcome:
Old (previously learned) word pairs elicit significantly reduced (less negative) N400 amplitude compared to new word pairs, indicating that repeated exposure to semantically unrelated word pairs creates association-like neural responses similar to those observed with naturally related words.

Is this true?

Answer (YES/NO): YES